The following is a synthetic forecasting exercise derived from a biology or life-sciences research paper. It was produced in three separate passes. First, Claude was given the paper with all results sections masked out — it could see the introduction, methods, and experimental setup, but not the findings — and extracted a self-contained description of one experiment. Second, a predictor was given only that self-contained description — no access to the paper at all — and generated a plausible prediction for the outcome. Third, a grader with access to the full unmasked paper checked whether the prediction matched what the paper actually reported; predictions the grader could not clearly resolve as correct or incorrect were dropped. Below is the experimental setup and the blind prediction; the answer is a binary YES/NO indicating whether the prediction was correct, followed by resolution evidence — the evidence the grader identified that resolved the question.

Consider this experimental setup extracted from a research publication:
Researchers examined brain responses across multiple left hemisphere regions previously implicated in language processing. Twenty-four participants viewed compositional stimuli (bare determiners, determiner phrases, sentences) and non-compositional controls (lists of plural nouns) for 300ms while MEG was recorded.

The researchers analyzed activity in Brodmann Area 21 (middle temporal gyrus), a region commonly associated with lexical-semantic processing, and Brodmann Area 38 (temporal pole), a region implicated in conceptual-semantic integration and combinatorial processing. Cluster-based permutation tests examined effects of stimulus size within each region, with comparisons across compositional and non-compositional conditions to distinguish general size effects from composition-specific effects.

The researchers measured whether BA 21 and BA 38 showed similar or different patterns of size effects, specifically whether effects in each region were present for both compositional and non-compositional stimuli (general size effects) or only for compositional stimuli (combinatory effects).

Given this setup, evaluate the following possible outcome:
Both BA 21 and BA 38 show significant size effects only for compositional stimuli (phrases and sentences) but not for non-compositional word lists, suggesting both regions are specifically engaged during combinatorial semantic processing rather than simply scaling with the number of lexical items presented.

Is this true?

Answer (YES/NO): NO